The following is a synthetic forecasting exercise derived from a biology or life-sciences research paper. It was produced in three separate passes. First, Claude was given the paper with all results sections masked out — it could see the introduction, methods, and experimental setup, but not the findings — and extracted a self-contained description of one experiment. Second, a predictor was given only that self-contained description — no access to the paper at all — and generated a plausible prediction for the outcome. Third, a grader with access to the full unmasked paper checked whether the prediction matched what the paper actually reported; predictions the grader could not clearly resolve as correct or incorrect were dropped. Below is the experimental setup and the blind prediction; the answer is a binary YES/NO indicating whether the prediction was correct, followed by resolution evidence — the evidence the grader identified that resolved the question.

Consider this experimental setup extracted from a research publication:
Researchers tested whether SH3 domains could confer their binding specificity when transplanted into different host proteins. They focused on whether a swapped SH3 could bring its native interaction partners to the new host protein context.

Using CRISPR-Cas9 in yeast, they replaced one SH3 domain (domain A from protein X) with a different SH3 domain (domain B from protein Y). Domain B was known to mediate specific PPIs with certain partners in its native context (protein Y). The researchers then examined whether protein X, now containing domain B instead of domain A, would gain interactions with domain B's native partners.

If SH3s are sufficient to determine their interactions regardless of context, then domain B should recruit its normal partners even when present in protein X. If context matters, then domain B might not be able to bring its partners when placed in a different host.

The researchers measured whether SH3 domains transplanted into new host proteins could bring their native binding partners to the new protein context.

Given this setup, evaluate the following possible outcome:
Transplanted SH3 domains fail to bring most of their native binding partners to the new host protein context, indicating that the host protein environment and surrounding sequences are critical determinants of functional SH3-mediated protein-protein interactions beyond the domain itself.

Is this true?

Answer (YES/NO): YES